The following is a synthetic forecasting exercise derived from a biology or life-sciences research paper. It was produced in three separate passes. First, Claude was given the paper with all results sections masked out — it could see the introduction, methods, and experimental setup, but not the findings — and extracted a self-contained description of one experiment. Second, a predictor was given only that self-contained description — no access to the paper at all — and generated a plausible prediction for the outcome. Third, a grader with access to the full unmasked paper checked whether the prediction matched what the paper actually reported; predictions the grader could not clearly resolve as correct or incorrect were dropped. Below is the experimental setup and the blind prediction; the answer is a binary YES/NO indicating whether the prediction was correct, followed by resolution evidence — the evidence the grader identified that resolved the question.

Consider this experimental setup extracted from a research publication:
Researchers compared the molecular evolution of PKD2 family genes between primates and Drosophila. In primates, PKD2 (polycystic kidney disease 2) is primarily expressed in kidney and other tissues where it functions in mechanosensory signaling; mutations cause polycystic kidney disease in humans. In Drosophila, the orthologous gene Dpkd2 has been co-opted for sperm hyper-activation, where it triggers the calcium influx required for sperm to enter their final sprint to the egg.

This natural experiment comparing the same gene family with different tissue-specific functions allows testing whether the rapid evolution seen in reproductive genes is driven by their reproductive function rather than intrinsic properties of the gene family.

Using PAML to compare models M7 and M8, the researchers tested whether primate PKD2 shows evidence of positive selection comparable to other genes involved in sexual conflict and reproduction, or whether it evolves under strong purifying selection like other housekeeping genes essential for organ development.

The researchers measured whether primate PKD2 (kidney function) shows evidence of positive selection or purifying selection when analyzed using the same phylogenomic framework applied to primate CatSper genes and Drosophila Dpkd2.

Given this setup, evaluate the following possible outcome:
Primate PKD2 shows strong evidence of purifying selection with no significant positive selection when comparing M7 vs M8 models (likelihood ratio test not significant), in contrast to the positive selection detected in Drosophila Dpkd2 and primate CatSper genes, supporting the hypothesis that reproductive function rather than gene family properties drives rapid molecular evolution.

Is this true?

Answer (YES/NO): YES